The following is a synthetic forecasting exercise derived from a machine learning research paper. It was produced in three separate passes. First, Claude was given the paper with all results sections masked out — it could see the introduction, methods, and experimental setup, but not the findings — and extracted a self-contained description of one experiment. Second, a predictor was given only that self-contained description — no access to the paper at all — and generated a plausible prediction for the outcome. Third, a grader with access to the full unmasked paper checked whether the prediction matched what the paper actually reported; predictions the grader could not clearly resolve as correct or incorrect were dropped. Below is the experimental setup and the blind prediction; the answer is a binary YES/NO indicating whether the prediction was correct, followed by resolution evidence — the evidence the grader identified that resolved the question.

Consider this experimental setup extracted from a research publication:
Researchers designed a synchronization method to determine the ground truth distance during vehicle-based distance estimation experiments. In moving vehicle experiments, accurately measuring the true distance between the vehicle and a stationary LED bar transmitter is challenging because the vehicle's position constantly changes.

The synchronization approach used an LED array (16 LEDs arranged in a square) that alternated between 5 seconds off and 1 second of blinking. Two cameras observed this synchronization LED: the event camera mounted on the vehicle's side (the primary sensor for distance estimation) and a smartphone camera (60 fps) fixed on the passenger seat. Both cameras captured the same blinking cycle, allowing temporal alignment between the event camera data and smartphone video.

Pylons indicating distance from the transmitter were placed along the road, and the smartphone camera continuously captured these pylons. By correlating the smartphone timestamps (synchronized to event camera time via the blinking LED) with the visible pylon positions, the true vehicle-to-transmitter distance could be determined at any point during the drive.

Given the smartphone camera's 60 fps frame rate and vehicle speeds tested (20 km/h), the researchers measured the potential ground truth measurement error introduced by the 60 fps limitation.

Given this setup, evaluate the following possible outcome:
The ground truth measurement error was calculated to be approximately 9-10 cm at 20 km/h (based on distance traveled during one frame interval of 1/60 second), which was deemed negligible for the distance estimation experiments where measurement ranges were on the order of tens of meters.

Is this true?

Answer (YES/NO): NO